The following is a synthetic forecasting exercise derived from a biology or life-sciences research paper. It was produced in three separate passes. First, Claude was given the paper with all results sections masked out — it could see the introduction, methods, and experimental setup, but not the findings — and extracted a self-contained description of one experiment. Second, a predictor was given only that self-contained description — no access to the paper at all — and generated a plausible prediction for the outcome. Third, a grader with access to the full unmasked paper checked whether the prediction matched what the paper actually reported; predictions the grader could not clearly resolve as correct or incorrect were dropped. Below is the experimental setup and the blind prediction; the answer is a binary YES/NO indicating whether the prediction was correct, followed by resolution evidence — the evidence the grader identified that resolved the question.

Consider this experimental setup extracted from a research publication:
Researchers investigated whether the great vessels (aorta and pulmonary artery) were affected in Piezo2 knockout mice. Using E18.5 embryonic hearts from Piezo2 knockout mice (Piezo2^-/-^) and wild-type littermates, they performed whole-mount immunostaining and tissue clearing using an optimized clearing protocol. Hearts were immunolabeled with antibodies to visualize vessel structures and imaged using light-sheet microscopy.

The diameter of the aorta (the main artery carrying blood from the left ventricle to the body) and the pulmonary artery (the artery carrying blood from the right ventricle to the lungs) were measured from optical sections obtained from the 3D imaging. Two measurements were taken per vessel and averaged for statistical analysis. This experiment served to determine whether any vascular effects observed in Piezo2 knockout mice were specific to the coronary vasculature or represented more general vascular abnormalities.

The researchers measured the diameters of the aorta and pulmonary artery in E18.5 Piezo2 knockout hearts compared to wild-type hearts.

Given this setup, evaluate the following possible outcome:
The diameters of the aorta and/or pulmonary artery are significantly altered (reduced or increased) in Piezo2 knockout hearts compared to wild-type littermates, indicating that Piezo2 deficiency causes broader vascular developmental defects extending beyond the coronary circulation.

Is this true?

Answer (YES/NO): NO